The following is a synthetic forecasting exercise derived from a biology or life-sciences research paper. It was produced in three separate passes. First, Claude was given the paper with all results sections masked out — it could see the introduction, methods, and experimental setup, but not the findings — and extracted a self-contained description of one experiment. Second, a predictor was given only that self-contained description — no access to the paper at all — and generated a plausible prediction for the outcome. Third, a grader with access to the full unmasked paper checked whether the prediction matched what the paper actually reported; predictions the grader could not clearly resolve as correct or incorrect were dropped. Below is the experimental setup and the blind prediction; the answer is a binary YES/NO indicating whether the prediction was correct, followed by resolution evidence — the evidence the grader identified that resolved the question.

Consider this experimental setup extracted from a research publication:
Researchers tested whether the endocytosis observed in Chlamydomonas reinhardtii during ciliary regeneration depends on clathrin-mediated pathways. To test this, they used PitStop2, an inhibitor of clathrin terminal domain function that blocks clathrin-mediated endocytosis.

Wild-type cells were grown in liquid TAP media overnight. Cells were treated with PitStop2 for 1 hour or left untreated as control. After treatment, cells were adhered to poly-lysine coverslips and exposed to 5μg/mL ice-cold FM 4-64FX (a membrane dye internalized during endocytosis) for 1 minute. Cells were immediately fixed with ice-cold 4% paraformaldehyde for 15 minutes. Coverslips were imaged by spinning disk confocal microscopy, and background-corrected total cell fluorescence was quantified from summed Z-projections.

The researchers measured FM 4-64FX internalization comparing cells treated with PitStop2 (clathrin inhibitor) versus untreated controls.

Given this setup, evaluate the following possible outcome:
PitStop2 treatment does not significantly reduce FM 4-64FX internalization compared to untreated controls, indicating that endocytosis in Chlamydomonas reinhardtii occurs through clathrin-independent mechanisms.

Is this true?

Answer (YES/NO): NO